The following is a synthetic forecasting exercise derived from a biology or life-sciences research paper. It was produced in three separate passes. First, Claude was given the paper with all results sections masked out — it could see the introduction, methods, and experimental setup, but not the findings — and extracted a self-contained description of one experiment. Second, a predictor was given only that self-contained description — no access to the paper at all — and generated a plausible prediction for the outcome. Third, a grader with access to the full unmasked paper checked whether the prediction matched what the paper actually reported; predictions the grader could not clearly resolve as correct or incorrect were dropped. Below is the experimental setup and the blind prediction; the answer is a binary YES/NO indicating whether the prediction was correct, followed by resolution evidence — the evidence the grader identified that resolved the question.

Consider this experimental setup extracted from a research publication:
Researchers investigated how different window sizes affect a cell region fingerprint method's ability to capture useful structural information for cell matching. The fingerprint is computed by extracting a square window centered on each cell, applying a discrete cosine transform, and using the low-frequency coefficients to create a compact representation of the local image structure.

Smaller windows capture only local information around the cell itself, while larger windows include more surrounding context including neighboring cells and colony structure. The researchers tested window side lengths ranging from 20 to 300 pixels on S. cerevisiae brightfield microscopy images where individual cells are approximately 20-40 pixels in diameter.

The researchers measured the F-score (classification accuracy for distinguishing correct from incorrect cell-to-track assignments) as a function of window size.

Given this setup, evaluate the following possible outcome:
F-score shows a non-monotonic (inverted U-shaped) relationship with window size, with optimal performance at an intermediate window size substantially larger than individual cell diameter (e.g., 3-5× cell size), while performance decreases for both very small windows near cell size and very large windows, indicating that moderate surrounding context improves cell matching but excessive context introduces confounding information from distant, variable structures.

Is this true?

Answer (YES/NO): NO